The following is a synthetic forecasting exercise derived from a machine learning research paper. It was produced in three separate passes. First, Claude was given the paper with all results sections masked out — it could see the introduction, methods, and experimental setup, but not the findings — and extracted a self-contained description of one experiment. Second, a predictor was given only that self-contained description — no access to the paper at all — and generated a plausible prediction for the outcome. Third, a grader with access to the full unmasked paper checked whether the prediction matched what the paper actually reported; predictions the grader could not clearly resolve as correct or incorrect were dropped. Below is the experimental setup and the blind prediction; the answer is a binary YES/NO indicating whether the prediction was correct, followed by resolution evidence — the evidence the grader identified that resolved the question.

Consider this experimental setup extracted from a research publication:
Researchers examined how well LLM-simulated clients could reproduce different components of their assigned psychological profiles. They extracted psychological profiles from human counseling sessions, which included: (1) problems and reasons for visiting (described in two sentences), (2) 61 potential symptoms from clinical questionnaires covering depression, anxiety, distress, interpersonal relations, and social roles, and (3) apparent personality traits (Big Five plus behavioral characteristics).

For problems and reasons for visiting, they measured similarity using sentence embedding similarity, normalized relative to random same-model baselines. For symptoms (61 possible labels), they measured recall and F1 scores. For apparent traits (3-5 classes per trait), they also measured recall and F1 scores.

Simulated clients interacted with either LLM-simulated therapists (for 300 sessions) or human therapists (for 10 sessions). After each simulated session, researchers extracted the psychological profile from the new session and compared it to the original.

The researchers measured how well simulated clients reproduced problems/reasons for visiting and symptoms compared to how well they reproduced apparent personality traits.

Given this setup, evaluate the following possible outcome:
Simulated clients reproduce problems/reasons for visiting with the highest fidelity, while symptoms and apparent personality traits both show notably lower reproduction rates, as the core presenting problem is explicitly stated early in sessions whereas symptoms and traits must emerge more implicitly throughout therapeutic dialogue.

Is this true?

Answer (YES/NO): NO